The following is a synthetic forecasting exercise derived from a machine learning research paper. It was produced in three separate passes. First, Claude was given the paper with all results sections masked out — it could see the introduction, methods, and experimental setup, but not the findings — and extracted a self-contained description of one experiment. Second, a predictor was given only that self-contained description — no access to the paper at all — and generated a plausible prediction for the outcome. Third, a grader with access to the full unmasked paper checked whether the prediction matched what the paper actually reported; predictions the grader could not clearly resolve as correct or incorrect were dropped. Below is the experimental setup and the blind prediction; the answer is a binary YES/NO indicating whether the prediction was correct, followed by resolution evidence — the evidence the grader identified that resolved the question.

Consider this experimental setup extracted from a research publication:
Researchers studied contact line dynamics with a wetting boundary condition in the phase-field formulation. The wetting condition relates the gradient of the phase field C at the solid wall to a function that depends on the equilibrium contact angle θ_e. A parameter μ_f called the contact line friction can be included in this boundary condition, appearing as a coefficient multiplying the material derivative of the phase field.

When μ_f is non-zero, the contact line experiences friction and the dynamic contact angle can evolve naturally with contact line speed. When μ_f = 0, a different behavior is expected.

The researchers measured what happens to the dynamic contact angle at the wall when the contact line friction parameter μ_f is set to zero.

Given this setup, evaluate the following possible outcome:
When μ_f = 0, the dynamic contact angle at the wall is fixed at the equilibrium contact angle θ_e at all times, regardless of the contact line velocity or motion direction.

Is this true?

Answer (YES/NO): YES